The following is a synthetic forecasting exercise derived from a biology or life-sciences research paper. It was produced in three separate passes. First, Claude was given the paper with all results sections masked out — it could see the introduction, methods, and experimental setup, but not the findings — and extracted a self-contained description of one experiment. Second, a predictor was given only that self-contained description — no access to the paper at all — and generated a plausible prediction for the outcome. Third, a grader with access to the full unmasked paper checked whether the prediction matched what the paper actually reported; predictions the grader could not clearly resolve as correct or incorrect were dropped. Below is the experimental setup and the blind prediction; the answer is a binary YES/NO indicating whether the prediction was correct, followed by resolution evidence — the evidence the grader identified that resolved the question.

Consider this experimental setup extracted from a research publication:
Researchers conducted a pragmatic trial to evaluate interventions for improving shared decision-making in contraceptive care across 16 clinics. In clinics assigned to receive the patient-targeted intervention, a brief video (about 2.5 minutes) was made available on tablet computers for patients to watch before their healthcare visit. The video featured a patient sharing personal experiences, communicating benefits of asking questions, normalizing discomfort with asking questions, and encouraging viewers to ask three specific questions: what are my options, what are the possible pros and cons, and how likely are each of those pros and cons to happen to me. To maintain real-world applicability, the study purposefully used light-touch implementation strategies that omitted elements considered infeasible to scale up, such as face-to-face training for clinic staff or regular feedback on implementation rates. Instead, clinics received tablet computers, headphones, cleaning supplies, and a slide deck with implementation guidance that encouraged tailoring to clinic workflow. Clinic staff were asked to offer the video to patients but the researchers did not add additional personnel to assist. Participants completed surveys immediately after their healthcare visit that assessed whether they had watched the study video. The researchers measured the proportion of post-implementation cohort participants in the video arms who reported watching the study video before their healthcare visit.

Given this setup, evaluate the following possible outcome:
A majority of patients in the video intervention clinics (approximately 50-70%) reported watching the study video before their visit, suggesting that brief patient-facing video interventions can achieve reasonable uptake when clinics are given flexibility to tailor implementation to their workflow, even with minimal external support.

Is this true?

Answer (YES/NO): NO